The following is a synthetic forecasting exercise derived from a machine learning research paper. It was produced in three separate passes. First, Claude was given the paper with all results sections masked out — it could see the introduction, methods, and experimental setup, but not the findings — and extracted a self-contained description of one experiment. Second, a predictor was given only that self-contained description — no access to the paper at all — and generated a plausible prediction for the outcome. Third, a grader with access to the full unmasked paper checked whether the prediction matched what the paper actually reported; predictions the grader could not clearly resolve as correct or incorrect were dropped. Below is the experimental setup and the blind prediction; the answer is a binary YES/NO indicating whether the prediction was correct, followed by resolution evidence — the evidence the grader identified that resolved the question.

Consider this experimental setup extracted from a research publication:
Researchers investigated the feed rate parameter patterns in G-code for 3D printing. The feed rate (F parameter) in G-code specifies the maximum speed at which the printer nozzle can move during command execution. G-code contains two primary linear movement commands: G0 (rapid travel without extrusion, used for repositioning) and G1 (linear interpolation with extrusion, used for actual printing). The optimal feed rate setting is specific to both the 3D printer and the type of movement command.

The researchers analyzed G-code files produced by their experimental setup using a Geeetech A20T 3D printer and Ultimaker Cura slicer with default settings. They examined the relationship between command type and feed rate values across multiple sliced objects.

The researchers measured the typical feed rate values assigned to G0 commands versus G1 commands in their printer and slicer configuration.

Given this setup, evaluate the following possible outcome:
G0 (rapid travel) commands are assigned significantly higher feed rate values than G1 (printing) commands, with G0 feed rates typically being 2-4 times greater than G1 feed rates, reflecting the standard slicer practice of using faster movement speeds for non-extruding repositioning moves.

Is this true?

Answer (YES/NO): YES